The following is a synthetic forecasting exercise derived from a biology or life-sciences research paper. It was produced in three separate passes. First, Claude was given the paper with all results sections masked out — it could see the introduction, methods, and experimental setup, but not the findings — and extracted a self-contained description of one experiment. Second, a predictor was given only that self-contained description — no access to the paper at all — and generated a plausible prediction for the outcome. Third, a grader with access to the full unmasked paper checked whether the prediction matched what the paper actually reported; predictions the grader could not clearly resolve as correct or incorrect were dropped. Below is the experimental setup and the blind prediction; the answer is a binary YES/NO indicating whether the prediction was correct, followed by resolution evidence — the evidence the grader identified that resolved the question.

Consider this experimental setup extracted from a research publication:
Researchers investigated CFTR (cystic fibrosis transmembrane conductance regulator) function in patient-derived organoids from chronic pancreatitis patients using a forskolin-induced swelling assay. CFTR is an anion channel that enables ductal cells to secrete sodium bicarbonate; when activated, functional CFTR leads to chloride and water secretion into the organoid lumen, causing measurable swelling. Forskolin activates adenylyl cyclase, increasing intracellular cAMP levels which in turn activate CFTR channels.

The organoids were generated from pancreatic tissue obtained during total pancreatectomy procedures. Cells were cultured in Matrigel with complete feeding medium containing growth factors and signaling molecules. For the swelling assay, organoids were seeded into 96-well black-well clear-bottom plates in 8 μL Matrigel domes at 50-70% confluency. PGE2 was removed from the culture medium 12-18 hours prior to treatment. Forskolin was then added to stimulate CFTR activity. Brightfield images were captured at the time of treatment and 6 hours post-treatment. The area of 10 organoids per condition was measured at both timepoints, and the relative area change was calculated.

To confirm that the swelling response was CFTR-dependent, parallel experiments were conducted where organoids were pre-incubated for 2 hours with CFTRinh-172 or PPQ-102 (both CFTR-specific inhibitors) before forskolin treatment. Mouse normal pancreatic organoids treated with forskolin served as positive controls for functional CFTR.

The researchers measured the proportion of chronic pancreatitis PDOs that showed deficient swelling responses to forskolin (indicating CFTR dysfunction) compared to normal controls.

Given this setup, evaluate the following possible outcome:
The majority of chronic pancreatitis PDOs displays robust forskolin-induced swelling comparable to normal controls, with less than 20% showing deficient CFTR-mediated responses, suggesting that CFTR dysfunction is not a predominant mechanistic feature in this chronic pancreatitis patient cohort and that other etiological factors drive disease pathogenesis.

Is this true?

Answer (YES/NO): NO